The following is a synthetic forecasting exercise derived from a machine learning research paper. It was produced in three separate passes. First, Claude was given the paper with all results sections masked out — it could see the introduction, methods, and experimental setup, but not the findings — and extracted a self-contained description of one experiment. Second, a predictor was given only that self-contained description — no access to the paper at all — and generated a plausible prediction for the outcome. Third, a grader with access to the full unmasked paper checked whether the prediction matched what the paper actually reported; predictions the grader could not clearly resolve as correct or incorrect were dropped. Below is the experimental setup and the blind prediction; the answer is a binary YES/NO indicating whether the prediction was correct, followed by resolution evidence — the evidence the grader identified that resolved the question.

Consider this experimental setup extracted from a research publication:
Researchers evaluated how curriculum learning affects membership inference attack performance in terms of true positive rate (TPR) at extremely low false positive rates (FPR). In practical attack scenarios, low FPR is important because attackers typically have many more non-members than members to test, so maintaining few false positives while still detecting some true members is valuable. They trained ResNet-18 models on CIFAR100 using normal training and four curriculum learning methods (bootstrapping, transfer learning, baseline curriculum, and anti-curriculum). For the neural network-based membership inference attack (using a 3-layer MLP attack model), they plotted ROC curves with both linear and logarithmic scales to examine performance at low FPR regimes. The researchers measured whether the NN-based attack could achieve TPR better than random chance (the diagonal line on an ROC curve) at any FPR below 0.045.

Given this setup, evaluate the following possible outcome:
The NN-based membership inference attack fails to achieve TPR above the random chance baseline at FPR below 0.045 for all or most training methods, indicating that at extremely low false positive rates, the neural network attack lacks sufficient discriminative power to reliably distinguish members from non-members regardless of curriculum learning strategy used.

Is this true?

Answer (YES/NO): YES